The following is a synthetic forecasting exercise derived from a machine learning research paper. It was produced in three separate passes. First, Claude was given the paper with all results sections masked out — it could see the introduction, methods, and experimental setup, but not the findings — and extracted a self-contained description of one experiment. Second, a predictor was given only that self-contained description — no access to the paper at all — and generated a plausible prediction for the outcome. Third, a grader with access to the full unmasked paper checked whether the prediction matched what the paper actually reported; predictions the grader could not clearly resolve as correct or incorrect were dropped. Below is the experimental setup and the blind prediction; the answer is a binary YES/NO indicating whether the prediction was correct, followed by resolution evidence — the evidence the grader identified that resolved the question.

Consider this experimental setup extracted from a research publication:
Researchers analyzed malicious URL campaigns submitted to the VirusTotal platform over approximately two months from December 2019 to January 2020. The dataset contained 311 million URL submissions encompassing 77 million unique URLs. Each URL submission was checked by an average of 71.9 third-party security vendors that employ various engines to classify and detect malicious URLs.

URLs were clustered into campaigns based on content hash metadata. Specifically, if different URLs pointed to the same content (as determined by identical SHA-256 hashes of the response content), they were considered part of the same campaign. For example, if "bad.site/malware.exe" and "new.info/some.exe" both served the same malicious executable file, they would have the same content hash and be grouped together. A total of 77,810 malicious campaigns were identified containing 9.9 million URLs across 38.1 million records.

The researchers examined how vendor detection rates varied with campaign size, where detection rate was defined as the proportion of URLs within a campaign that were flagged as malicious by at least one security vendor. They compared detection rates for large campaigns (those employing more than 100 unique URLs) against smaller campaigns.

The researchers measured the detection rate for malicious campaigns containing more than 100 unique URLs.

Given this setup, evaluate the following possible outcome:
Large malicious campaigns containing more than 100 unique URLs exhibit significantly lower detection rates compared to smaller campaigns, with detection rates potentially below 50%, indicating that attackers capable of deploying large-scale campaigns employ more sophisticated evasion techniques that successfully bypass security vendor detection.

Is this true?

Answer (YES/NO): YES